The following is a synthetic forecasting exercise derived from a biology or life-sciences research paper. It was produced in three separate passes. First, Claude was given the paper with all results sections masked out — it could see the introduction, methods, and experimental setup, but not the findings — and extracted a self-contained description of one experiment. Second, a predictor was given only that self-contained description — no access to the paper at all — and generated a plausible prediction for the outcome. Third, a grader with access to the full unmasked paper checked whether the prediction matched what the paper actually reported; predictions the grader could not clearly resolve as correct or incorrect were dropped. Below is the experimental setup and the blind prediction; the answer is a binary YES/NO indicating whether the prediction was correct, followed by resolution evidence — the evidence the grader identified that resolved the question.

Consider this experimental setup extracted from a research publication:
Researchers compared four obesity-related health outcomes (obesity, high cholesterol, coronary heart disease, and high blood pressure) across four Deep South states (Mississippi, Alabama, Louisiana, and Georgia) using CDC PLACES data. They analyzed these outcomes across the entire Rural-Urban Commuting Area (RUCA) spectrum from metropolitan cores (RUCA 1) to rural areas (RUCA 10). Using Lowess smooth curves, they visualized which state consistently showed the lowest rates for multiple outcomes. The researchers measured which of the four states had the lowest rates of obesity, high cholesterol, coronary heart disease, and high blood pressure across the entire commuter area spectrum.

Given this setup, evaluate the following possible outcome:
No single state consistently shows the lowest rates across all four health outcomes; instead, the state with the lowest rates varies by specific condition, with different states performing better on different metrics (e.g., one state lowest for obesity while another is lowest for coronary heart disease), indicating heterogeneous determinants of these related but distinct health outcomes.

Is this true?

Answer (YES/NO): NO